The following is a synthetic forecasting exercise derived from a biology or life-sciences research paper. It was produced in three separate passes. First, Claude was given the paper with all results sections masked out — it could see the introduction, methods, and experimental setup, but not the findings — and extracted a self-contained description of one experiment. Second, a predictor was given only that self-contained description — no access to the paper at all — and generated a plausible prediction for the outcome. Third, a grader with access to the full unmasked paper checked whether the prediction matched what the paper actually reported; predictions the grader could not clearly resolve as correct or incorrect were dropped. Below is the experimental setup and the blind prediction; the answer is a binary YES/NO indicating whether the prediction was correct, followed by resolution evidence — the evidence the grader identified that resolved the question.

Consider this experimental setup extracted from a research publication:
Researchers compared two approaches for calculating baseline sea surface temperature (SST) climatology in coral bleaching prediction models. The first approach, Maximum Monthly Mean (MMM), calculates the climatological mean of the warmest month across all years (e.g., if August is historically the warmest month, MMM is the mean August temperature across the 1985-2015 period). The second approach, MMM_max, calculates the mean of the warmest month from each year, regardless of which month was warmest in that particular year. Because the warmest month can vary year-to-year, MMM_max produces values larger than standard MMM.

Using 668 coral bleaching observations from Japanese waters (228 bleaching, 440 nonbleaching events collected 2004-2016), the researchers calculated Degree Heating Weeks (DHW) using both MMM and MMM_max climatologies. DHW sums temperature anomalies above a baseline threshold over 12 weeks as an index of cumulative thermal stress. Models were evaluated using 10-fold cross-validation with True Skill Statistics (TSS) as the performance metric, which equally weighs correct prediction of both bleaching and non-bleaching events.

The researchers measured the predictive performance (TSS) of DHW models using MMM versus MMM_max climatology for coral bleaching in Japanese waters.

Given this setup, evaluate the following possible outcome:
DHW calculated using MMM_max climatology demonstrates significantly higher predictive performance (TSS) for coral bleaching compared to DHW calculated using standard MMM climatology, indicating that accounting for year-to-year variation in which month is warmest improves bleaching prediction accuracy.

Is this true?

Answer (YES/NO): NO